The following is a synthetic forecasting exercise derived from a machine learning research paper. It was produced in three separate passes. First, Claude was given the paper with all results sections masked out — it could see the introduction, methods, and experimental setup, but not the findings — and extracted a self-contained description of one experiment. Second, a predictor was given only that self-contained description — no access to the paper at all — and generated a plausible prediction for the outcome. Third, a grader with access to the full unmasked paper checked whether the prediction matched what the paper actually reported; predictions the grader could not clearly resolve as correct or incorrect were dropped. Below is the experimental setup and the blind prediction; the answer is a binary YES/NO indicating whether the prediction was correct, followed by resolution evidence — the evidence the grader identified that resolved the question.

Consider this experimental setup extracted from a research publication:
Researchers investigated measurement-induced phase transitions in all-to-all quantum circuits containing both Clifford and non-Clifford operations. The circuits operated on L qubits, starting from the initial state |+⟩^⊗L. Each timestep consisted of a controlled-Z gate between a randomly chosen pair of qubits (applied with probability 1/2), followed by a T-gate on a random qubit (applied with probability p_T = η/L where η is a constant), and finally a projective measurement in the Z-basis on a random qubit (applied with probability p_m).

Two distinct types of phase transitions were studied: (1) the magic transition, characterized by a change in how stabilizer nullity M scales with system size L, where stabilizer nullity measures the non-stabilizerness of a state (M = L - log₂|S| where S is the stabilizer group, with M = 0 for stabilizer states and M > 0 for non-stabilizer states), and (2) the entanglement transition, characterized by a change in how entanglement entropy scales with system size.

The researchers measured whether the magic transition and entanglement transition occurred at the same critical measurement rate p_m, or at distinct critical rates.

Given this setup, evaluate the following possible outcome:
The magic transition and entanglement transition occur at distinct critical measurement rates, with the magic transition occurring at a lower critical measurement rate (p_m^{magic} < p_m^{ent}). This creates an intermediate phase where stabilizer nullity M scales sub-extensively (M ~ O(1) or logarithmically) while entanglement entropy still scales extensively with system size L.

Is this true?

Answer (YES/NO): NO